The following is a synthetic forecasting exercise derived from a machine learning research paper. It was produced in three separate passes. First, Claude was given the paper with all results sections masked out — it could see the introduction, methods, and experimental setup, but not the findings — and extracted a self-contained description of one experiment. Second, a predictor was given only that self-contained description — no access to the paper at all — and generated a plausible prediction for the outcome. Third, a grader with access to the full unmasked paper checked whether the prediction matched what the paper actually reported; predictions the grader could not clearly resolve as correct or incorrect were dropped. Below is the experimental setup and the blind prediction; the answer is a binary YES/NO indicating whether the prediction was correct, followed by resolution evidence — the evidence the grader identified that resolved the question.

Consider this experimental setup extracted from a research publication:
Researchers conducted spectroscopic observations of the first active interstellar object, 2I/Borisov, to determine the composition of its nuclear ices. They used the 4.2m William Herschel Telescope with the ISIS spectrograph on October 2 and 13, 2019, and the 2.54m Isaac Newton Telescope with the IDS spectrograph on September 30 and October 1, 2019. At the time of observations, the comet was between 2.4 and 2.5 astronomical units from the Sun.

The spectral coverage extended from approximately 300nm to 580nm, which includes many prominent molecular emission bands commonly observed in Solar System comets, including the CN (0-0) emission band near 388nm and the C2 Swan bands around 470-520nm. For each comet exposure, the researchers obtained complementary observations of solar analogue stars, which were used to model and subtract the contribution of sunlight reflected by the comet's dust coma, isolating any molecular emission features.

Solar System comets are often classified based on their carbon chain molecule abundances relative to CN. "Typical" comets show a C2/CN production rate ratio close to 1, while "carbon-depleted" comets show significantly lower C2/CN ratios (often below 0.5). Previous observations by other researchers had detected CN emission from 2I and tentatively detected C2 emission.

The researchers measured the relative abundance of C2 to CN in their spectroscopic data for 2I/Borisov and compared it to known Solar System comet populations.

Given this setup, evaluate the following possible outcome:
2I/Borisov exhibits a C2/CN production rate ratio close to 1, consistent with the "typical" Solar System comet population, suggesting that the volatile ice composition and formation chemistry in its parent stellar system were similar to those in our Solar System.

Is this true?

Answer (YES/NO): NO